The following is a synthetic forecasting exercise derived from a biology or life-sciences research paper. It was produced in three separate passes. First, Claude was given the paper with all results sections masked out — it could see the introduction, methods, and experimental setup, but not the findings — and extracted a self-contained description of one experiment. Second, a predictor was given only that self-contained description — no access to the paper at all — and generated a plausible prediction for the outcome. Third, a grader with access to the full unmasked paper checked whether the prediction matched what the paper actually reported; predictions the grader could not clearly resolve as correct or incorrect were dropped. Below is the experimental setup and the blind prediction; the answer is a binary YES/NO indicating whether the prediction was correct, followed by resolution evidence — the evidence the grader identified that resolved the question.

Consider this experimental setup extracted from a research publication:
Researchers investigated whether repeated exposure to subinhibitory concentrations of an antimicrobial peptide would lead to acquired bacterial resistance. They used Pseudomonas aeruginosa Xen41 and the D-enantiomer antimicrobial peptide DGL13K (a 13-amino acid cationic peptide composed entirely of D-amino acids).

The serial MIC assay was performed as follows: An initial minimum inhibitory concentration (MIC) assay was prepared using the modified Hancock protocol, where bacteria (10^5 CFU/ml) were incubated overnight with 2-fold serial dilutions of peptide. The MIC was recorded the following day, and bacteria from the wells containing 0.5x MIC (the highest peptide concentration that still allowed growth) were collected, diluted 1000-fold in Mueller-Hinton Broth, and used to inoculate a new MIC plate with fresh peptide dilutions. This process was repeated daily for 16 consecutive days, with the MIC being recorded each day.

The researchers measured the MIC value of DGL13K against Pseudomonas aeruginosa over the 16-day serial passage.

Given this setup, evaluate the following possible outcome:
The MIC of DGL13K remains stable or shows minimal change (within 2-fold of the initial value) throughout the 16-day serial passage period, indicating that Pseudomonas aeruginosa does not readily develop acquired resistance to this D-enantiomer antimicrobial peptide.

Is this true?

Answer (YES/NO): YES